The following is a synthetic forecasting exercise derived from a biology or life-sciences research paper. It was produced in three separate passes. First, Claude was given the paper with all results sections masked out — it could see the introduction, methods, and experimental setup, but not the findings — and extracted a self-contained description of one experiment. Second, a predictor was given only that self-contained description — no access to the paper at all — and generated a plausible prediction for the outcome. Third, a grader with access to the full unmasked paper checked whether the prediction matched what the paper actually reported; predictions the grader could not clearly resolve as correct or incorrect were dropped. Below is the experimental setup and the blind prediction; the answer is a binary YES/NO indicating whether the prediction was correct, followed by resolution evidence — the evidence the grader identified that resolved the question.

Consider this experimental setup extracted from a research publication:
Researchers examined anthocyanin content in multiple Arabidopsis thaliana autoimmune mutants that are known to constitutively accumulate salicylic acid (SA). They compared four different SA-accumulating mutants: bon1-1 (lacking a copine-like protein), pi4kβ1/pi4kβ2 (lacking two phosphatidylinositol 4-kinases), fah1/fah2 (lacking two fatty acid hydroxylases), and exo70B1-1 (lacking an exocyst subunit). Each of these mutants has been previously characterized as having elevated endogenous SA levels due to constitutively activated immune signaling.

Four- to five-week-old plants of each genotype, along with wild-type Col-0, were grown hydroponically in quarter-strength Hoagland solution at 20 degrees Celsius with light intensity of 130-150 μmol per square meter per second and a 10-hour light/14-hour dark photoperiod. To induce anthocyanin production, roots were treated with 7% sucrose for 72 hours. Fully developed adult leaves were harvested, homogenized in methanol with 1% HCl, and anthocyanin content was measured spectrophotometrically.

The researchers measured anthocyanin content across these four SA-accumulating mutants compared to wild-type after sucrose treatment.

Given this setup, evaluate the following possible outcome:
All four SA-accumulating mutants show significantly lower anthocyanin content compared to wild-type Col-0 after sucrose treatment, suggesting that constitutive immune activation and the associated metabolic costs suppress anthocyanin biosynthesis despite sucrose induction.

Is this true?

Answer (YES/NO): YES